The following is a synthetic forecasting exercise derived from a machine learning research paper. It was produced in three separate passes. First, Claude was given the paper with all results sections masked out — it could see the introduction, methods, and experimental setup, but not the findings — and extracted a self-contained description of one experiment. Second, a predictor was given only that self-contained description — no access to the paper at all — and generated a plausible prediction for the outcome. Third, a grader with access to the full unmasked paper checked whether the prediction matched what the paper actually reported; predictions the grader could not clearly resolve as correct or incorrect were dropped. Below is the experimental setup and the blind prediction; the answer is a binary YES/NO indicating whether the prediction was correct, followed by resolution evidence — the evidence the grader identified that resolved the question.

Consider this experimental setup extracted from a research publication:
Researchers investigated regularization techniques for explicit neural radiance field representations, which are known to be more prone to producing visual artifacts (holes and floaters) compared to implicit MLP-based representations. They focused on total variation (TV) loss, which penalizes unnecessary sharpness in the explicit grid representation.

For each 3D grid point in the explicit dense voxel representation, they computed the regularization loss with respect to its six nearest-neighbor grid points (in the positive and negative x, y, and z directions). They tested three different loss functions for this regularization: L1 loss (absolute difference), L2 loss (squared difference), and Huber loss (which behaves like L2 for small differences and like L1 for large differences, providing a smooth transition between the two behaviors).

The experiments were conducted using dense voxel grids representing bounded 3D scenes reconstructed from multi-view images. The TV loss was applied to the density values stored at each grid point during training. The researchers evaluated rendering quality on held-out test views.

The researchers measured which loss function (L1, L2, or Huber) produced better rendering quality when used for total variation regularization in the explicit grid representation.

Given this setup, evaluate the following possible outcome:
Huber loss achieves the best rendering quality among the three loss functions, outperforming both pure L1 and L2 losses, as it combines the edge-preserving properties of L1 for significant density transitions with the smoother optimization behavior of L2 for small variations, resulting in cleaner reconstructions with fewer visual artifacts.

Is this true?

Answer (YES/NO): YES